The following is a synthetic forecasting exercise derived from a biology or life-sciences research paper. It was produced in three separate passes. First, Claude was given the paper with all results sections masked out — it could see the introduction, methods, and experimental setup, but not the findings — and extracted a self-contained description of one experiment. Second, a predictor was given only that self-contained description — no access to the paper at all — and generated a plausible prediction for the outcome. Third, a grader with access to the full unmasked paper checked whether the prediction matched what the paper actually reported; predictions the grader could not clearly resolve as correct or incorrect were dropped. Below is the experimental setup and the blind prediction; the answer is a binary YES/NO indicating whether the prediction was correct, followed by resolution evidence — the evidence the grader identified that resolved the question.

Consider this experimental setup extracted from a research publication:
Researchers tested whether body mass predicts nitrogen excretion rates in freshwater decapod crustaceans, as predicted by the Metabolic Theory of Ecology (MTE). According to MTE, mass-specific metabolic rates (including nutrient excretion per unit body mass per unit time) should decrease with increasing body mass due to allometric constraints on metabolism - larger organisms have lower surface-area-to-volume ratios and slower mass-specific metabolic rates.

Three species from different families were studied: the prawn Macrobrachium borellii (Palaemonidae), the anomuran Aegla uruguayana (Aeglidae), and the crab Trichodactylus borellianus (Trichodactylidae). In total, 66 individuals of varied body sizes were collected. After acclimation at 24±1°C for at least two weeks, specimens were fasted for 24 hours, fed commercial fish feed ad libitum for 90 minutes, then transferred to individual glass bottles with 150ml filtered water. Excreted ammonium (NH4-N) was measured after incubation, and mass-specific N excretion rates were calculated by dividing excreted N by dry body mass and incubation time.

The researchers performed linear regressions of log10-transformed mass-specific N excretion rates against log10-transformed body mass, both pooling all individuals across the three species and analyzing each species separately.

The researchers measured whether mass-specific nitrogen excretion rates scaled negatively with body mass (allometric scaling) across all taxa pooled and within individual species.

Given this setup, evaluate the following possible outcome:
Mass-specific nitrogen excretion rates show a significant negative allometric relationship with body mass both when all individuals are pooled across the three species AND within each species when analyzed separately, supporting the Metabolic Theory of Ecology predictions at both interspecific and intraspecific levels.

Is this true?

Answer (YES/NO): YES